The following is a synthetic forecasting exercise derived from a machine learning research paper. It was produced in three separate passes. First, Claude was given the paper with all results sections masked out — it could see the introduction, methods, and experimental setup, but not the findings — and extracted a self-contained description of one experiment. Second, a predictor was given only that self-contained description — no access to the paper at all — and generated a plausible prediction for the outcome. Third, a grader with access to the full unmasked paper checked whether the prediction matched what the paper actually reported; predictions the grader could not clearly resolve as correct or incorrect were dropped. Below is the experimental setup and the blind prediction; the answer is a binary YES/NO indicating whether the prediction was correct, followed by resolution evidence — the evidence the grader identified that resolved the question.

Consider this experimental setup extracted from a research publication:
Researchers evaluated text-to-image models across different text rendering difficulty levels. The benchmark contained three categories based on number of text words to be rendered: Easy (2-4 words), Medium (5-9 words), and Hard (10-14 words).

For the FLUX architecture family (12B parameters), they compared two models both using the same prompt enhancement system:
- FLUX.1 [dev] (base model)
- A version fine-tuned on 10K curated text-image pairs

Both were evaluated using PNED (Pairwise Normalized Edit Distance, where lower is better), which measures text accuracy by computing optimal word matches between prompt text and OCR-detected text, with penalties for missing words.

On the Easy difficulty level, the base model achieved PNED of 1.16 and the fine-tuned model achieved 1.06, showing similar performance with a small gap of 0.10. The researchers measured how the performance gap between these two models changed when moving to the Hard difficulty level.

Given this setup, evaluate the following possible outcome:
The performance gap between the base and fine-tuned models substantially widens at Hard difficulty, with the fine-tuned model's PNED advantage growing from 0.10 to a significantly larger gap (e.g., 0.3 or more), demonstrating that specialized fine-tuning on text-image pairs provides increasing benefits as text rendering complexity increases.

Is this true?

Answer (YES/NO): NO